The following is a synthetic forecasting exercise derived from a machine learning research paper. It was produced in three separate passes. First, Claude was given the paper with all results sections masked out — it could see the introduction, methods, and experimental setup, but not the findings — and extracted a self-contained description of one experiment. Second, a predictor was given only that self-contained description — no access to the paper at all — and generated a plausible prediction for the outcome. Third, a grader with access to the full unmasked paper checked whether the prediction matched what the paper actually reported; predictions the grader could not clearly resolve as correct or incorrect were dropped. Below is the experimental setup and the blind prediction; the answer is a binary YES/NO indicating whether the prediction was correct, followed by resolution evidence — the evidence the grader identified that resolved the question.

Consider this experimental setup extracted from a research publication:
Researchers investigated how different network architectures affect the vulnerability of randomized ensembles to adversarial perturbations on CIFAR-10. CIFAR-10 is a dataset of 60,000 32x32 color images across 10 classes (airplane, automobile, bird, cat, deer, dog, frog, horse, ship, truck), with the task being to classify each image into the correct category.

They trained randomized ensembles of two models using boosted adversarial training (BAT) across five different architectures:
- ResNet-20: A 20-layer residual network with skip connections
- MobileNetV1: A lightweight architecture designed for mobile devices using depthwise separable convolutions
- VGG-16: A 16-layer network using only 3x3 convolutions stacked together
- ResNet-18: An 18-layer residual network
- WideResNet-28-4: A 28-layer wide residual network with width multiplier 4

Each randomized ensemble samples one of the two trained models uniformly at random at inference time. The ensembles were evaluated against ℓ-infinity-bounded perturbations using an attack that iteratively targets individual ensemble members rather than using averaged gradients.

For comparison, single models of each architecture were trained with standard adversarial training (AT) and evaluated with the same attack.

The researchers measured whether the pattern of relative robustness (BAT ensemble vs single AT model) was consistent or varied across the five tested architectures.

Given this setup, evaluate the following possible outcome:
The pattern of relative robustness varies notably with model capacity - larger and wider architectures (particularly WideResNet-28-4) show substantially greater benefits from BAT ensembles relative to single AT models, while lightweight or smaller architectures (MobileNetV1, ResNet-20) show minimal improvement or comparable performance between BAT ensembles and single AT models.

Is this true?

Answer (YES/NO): NO